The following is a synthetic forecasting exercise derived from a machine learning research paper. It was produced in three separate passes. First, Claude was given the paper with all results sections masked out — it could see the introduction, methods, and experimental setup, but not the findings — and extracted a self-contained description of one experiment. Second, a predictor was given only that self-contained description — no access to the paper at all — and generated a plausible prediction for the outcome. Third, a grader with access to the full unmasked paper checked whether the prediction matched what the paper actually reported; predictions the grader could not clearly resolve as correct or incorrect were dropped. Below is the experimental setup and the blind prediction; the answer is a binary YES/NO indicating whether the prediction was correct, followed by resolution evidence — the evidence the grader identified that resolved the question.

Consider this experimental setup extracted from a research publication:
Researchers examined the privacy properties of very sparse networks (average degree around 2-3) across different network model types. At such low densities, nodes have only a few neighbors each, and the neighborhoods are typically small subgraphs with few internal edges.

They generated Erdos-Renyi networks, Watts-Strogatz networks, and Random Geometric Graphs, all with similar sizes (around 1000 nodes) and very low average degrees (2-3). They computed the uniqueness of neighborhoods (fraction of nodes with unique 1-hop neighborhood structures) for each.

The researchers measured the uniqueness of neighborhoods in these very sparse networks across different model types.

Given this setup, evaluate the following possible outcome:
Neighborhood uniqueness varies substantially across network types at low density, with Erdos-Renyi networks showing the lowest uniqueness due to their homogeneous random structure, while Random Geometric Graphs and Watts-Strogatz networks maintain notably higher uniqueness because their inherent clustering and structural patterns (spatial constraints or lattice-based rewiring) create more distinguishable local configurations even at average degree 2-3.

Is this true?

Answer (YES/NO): NO